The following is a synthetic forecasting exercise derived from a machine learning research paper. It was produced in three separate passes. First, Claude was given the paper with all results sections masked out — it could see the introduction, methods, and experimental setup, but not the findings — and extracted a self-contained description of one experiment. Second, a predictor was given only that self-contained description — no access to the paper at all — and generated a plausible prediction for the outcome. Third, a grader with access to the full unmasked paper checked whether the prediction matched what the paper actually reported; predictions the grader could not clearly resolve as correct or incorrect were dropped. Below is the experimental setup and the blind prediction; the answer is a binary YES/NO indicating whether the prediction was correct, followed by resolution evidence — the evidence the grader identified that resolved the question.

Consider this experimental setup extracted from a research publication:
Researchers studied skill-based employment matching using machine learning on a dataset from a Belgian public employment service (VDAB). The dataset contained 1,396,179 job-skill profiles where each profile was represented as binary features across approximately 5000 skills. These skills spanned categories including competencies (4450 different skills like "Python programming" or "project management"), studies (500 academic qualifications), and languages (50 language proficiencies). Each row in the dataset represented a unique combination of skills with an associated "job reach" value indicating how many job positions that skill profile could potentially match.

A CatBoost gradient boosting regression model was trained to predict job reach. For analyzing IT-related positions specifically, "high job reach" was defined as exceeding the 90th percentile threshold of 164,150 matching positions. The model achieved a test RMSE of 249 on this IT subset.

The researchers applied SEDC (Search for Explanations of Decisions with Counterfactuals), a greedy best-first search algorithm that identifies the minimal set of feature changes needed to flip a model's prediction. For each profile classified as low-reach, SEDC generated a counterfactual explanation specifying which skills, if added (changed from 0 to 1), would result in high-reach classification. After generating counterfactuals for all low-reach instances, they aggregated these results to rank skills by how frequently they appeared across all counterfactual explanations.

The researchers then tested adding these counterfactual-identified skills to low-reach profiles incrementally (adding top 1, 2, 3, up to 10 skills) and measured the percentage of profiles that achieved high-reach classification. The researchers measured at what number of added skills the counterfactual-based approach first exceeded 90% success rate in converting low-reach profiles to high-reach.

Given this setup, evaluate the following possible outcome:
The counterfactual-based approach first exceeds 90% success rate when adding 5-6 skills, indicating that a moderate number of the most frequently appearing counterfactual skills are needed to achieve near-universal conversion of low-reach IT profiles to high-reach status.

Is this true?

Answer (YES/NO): NO